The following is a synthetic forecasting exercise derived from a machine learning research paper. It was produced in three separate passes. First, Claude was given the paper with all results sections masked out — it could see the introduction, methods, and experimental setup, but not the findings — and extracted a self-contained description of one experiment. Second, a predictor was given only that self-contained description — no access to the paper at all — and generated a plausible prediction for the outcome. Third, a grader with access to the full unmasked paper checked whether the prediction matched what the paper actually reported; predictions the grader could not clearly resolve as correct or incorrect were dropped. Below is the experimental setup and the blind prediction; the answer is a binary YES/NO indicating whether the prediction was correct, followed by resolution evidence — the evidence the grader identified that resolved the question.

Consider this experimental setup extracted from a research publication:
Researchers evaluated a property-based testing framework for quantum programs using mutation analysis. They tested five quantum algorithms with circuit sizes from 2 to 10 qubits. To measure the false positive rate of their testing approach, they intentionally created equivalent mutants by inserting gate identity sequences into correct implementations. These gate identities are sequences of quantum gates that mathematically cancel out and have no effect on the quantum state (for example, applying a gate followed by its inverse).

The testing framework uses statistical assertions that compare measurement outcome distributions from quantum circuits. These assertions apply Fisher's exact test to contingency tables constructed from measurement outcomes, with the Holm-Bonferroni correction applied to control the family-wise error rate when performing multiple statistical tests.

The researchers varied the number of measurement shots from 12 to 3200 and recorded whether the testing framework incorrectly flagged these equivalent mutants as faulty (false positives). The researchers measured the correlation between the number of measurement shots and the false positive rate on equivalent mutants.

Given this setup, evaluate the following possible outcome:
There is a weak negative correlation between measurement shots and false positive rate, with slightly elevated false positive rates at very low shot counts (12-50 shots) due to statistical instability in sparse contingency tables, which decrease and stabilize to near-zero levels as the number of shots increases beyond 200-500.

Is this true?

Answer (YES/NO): NO